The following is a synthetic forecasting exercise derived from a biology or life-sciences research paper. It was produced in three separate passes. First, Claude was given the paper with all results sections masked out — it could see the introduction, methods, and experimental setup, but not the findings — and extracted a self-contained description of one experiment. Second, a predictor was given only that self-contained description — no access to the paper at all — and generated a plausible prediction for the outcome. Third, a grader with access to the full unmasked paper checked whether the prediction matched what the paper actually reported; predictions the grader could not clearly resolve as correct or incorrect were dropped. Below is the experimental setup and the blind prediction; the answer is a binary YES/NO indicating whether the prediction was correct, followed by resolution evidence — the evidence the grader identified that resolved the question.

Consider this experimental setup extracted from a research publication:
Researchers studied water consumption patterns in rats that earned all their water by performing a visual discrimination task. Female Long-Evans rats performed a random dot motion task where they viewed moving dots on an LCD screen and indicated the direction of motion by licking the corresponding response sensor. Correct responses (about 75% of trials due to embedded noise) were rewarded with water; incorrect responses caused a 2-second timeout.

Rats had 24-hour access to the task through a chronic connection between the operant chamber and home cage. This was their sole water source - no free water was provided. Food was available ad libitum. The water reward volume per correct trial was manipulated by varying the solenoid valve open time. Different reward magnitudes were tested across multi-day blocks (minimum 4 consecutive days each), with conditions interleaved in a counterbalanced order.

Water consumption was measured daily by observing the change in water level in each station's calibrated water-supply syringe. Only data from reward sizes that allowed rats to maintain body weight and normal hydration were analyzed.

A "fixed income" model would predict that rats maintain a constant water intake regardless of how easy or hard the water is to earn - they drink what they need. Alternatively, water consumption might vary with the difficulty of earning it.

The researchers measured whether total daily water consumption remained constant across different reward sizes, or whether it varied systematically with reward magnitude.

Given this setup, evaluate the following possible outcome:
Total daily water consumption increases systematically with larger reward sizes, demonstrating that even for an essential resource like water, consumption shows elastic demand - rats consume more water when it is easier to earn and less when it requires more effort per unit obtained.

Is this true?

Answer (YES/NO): YES